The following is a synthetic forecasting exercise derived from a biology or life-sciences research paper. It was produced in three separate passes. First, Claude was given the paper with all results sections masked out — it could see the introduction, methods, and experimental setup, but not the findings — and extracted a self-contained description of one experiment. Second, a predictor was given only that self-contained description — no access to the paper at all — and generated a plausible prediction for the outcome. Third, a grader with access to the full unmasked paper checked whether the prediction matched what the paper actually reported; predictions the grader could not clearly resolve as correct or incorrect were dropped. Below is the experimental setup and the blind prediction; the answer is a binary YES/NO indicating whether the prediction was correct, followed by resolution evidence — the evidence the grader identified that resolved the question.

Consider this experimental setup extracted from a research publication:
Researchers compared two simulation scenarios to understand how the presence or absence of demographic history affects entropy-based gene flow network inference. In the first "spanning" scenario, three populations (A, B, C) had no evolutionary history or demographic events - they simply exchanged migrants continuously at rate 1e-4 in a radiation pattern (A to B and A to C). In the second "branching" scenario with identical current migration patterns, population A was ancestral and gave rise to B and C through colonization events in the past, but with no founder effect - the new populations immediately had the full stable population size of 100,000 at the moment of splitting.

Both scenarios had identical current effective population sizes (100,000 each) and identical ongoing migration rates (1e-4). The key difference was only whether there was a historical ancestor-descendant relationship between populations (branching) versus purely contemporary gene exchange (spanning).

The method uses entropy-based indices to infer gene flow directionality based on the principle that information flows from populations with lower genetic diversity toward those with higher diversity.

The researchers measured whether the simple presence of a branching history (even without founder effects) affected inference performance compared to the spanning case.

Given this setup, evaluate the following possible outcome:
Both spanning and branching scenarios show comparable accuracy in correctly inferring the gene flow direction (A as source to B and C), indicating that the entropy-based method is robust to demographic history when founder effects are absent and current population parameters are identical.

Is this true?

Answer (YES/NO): NO